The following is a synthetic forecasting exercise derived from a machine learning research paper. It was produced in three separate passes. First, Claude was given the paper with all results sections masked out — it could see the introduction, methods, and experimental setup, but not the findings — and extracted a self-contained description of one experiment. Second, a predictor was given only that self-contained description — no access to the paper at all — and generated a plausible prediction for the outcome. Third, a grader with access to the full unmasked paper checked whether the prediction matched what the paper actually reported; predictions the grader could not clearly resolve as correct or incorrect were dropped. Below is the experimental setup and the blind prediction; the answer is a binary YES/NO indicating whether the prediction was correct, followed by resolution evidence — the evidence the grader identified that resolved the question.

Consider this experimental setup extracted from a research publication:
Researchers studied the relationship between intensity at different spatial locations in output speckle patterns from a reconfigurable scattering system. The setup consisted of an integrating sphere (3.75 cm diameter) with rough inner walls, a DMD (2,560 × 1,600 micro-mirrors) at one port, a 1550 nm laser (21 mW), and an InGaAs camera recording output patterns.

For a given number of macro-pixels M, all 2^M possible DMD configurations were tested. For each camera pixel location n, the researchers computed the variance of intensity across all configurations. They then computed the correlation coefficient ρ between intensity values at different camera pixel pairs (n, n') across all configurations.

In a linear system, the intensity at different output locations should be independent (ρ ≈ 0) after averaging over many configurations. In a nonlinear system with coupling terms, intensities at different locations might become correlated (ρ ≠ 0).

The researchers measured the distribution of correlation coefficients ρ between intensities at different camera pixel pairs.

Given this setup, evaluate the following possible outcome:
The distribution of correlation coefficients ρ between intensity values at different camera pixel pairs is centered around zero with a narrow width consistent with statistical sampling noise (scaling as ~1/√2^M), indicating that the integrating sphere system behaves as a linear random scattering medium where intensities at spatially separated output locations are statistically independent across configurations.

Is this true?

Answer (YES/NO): NO